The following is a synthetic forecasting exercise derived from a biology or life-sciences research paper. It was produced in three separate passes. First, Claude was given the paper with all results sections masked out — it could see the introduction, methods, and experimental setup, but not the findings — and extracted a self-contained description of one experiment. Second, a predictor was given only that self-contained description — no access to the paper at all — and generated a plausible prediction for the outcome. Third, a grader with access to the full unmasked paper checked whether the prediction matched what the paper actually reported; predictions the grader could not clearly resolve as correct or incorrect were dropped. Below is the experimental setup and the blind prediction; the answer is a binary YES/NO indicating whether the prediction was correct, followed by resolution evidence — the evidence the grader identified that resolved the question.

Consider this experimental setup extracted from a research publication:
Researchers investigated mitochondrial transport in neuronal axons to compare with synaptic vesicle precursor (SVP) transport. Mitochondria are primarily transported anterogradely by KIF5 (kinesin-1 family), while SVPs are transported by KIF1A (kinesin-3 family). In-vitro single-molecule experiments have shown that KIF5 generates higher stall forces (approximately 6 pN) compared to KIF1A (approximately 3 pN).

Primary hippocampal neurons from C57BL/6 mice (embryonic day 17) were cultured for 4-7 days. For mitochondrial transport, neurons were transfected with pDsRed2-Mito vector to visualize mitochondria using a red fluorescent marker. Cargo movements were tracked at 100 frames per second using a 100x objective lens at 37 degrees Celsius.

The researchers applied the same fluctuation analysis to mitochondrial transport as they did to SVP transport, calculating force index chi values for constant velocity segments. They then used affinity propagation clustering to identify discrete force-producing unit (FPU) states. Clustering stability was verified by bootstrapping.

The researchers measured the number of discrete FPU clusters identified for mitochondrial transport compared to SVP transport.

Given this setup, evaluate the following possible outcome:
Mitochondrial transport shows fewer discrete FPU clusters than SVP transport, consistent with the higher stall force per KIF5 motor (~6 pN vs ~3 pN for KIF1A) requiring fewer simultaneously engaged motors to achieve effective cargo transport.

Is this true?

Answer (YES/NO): NO